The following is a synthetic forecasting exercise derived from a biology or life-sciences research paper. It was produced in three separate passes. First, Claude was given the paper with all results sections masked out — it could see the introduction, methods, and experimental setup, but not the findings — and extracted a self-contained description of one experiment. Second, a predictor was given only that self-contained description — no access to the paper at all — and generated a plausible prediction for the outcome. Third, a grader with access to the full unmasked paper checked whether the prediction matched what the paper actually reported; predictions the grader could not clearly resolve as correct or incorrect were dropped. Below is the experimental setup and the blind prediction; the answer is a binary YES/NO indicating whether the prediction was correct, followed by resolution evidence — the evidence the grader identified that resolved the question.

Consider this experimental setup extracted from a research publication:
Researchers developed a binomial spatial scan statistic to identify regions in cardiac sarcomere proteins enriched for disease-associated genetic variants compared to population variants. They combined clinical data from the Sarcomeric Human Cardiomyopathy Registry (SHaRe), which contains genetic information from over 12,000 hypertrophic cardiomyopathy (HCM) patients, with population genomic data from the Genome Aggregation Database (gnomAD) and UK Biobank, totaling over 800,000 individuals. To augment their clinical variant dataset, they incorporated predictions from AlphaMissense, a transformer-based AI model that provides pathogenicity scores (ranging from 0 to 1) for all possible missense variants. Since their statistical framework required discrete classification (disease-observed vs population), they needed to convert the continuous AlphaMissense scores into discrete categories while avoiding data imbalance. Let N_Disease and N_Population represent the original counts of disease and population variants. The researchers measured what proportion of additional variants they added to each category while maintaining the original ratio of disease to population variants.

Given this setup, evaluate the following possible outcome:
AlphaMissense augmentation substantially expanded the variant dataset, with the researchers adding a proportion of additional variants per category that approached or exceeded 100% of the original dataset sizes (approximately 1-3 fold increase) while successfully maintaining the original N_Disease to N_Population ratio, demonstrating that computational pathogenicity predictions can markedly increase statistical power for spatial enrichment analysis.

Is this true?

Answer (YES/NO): NO